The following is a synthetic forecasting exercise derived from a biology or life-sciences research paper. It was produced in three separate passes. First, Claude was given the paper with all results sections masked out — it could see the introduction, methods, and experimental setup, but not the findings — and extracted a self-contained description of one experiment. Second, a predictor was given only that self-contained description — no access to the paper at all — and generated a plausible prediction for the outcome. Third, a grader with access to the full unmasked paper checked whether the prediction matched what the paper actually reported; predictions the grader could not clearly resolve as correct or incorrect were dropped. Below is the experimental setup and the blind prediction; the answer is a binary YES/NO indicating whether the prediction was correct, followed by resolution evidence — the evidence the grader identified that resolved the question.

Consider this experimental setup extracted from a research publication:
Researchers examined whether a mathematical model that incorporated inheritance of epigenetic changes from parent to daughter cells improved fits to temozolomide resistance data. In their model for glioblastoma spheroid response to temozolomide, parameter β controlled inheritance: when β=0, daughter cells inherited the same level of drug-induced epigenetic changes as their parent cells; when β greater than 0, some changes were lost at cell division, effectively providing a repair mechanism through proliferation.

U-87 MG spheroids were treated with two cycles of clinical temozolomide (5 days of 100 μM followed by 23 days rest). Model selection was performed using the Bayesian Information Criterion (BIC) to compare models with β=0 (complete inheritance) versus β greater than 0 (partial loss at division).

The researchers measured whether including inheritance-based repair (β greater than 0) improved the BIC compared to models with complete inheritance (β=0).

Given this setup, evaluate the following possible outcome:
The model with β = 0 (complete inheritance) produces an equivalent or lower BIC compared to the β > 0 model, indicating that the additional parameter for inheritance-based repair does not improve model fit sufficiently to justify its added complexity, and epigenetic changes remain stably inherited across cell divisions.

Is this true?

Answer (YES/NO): YES